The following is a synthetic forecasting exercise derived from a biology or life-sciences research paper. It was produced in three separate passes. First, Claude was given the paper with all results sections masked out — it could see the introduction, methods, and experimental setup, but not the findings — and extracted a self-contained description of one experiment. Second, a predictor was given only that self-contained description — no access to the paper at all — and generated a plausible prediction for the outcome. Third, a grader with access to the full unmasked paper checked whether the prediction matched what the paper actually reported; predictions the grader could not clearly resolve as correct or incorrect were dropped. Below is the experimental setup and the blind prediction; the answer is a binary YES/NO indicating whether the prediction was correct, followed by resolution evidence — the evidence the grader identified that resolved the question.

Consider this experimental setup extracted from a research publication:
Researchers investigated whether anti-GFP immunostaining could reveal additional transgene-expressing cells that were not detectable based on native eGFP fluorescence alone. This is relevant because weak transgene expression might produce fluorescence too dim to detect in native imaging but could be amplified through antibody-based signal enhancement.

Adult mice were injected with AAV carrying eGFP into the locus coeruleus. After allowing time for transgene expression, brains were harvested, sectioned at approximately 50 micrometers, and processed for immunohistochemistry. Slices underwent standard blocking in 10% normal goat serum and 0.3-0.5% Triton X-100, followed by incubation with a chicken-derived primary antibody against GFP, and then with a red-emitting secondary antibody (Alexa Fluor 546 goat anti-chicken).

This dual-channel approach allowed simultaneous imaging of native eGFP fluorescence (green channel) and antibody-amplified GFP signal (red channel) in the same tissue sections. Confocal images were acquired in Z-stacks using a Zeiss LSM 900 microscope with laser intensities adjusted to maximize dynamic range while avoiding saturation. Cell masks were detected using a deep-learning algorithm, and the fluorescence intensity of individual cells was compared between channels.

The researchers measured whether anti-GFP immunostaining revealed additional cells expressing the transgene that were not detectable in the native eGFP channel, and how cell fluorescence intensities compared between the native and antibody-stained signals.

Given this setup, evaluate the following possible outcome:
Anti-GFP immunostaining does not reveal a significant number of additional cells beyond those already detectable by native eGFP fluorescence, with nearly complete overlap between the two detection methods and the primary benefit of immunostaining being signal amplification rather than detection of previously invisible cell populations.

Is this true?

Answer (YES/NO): NO